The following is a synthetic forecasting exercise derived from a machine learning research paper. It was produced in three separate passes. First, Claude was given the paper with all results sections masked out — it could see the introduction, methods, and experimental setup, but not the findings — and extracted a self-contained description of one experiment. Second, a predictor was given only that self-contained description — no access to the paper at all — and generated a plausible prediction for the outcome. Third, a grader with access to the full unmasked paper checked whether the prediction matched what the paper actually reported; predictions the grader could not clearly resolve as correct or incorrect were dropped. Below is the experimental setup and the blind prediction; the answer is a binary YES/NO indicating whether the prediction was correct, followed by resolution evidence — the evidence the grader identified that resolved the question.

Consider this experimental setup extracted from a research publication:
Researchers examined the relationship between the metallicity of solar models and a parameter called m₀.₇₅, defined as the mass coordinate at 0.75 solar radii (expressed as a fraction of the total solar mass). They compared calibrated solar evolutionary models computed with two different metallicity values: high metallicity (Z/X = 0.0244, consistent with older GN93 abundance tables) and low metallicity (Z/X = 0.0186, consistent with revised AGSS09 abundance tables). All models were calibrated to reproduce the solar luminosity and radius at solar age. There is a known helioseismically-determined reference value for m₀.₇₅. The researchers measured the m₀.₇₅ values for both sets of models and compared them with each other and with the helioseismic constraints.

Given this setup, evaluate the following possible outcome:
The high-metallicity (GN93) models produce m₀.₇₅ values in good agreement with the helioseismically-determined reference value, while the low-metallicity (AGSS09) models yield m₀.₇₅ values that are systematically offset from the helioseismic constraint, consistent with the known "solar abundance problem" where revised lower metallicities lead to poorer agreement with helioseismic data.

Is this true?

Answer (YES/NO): YES